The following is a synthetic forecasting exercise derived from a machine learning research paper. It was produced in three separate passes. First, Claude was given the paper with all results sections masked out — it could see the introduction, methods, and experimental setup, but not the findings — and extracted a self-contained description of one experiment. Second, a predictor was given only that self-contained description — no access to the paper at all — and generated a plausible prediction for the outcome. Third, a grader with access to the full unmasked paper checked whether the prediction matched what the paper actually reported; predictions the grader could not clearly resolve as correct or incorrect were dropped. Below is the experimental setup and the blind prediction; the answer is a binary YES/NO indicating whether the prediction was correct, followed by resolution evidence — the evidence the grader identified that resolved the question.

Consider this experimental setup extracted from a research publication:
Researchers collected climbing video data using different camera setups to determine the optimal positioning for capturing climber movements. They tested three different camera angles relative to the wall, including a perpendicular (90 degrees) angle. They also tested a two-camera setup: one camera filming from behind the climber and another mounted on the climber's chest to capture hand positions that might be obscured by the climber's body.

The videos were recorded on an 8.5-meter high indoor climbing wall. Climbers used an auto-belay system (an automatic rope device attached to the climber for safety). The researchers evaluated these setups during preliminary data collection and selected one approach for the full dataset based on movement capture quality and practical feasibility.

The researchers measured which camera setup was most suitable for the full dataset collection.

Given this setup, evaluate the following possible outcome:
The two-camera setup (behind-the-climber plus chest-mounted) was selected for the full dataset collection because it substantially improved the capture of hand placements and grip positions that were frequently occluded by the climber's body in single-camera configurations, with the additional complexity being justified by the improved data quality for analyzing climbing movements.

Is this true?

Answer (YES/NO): NO